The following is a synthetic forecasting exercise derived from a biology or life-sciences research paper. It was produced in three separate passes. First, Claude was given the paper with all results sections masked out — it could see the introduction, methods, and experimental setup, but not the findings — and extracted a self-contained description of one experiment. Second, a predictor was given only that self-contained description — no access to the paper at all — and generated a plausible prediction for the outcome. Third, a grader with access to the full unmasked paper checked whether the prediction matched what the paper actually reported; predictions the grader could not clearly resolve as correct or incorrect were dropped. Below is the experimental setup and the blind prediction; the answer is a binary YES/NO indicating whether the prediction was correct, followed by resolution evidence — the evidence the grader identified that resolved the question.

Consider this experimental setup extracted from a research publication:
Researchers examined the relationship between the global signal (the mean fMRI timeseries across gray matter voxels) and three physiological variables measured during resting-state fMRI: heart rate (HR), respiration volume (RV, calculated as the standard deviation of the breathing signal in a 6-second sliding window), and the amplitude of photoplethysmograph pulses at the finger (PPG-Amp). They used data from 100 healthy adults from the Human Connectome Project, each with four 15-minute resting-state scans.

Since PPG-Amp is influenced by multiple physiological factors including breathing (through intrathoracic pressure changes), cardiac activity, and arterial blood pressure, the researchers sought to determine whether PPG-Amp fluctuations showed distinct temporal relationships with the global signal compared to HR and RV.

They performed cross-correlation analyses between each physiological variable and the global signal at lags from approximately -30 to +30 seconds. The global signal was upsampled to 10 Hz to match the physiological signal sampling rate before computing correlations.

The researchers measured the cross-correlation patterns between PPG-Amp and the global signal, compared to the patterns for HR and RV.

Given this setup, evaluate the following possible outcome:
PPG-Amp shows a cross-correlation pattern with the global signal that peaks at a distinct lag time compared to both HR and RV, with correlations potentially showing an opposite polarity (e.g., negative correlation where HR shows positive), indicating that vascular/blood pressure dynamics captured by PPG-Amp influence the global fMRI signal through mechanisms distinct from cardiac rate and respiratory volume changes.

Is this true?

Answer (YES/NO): YES